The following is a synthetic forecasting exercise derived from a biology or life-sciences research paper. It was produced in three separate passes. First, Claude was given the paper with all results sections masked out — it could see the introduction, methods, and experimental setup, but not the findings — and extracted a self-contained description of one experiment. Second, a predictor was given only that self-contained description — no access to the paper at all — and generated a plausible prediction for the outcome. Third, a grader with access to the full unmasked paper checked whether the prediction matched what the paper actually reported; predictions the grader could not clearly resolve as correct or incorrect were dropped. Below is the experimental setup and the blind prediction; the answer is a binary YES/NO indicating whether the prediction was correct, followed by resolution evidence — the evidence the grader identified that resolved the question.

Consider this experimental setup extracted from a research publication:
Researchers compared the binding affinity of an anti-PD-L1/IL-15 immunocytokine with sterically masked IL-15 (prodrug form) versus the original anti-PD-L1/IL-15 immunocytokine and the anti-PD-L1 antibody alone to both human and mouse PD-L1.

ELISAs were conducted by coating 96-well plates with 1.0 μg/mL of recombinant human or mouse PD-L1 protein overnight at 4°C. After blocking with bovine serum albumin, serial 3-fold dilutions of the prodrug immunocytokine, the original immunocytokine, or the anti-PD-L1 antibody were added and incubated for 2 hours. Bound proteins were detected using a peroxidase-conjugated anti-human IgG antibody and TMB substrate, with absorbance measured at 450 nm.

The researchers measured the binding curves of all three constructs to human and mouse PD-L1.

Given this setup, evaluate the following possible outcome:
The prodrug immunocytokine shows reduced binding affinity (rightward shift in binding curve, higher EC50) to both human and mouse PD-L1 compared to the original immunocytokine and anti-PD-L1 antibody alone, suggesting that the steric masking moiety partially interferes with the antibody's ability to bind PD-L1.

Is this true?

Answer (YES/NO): NO